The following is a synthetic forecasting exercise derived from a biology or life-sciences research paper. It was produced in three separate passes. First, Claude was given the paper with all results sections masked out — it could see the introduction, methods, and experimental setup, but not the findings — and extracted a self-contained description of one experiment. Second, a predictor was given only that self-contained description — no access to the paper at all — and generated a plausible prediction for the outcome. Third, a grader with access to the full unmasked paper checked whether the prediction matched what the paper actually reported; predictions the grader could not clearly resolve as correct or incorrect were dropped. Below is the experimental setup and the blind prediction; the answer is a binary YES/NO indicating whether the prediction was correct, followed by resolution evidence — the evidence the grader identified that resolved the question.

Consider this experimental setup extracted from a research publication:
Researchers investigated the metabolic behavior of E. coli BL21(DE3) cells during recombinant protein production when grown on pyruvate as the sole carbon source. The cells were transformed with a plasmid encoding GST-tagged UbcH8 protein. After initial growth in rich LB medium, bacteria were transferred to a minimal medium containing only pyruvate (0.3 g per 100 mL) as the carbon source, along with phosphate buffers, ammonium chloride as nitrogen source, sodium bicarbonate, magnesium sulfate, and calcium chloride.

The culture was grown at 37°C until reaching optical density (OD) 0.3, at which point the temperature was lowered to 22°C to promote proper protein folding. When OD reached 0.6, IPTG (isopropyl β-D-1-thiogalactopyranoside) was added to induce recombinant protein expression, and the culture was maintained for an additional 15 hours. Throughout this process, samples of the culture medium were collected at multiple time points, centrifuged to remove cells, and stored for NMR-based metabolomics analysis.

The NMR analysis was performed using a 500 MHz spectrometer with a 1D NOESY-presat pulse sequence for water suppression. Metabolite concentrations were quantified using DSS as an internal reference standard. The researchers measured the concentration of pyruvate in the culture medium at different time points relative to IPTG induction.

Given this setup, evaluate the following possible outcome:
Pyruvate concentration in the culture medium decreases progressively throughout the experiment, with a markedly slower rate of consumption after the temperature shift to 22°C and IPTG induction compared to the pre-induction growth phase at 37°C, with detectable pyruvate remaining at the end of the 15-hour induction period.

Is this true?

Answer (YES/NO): NO